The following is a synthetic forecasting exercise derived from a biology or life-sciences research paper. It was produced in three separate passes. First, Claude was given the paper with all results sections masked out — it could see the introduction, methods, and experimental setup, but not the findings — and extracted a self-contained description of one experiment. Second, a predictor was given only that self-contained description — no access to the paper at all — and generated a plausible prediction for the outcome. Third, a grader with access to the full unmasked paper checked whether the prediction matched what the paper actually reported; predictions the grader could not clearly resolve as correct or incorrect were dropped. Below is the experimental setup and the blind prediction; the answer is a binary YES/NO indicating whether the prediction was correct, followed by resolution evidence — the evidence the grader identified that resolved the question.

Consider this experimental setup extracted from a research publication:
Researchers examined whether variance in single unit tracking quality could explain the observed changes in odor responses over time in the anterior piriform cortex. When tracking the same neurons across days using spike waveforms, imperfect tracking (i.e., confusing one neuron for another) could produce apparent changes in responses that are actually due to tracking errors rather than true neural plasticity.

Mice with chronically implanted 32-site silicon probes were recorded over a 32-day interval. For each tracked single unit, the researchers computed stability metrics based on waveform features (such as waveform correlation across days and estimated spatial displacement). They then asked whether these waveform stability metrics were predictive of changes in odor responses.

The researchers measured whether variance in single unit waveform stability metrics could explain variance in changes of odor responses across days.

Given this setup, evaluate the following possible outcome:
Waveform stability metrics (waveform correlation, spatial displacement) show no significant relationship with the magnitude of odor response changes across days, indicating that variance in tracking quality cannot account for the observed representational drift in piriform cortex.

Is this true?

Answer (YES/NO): YES